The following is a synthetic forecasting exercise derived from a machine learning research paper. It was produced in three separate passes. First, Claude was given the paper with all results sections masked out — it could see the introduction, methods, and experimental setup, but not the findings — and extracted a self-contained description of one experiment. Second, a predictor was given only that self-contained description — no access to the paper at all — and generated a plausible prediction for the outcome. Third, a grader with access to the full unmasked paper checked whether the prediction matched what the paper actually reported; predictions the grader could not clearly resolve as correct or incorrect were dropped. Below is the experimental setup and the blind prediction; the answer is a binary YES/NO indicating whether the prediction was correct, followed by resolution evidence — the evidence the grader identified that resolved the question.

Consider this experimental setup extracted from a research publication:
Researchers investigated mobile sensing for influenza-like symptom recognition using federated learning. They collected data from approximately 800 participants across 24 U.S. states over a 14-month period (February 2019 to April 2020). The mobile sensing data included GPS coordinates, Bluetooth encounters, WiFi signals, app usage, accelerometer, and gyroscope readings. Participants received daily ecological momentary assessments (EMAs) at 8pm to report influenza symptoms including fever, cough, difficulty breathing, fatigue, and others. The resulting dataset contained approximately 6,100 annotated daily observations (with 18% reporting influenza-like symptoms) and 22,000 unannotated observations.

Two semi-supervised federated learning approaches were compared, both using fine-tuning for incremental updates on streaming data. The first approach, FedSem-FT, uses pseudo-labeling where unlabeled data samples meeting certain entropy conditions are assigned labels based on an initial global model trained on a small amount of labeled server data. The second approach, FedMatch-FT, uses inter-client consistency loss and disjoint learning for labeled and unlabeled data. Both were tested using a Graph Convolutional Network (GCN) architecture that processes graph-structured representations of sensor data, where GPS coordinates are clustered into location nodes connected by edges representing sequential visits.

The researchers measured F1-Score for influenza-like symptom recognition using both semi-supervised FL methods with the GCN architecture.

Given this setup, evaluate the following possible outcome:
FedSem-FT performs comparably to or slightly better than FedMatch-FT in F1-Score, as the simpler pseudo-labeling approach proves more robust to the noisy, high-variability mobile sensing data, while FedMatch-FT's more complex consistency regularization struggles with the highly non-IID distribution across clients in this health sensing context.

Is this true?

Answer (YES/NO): NO